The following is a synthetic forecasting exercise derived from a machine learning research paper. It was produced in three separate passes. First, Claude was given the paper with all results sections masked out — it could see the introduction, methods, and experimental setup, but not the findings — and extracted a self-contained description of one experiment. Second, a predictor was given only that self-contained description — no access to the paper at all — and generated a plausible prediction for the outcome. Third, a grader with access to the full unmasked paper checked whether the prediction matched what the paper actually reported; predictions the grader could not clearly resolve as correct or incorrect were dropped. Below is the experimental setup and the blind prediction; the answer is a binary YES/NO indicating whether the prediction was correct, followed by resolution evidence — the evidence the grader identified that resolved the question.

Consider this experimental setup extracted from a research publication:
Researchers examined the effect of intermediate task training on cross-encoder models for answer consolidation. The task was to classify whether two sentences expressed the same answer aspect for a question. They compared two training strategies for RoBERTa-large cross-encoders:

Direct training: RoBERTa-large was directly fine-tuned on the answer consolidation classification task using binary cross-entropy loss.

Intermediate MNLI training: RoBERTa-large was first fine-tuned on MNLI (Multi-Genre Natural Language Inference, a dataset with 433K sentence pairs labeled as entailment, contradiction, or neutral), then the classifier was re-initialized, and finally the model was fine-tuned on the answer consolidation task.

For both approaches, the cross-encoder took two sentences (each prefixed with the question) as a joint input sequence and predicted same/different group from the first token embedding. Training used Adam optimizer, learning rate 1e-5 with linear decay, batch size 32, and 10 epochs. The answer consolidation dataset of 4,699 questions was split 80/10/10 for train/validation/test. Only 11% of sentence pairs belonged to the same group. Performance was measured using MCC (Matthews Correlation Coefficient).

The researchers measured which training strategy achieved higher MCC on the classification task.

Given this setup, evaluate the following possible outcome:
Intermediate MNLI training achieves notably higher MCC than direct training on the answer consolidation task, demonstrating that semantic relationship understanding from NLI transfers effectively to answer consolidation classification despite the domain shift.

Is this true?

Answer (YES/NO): NO